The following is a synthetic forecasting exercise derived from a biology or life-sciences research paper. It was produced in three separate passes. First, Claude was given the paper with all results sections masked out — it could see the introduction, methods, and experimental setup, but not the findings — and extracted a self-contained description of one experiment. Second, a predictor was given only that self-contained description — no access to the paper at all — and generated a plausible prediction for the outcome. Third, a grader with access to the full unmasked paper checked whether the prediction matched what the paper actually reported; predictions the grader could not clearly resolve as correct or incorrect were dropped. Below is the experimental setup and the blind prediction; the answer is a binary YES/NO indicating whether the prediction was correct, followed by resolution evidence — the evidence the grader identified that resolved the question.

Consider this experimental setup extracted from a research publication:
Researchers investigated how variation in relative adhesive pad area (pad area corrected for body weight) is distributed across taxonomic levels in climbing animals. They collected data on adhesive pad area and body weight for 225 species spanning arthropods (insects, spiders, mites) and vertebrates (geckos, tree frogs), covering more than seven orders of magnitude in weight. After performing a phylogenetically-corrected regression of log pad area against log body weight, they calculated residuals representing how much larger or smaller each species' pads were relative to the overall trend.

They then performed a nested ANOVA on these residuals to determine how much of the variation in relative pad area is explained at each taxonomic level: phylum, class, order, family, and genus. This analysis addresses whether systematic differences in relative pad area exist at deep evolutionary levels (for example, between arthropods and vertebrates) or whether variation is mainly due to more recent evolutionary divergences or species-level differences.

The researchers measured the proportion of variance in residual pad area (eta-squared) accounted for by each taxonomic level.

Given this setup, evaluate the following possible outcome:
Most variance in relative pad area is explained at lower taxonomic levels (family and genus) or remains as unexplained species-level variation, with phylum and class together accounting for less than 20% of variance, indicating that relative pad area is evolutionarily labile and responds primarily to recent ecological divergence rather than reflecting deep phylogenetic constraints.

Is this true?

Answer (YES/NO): NO